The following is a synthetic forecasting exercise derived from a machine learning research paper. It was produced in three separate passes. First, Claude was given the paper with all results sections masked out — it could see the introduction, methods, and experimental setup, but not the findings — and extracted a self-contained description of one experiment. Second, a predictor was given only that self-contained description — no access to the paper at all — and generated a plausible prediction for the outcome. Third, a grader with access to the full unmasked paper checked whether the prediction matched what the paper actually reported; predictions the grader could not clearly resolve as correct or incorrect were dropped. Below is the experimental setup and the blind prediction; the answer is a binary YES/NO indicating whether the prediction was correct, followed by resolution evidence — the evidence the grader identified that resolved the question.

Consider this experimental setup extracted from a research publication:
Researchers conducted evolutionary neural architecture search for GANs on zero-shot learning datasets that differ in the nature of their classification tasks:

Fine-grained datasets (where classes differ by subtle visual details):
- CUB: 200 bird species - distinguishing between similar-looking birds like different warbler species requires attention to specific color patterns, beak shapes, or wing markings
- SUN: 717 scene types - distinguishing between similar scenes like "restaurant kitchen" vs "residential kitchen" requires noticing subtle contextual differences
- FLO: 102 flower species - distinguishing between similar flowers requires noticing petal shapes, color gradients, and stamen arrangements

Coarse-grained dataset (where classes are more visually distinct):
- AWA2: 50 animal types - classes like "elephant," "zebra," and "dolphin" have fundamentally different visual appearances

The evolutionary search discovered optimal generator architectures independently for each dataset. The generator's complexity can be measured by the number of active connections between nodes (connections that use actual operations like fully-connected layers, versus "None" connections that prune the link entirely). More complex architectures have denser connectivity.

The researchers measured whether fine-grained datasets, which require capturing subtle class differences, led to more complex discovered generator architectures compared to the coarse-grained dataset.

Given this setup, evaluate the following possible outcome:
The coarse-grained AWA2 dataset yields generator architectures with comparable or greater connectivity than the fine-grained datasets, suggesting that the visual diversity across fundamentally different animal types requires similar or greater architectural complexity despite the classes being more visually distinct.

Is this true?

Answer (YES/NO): NO